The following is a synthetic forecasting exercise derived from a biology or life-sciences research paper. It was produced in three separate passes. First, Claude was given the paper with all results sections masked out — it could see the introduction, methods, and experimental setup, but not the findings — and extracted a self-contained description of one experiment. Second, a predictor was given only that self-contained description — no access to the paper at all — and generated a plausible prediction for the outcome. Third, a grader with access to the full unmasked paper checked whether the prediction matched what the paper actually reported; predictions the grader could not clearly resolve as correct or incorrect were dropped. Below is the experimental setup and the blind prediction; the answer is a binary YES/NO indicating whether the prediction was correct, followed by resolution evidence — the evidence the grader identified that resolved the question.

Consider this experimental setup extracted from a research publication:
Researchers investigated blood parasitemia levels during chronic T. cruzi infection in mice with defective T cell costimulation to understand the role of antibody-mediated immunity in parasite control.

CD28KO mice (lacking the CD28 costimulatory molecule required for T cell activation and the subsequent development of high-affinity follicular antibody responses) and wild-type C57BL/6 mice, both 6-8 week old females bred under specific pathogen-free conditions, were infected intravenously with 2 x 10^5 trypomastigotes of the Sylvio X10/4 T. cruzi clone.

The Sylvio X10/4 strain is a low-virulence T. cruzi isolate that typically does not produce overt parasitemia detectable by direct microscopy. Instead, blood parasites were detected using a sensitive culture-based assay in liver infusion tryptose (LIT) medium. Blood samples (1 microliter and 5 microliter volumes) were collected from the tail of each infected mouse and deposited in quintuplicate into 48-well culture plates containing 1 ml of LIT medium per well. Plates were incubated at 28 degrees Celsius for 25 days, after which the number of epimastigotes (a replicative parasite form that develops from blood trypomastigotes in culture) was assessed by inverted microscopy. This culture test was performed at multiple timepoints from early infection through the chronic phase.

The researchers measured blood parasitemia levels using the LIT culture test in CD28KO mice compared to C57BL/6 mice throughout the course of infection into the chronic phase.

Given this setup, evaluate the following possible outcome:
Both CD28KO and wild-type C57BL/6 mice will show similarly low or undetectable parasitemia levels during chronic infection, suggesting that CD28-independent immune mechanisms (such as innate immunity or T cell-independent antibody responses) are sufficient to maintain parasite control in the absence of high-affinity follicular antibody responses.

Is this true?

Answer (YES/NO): NO